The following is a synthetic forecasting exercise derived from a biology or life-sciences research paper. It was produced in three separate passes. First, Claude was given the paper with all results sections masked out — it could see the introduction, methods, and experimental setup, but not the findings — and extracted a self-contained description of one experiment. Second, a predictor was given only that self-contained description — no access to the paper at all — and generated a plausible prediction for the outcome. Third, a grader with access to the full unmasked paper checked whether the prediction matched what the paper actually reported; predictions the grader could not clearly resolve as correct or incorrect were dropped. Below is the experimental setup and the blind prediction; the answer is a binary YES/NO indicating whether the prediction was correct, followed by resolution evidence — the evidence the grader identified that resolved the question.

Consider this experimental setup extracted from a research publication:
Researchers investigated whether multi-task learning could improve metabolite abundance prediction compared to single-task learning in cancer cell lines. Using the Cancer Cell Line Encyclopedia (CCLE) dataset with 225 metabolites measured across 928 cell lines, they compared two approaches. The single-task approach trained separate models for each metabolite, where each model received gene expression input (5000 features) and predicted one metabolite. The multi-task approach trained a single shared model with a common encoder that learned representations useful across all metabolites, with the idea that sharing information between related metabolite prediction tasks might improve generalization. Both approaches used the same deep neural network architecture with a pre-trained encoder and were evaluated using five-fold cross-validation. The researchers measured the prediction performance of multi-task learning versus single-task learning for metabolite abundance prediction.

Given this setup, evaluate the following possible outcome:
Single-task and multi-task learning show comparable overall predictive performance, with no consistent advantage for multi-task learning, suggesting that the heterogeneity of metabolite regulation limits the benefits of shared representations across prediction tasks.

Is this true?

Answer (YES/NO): NO